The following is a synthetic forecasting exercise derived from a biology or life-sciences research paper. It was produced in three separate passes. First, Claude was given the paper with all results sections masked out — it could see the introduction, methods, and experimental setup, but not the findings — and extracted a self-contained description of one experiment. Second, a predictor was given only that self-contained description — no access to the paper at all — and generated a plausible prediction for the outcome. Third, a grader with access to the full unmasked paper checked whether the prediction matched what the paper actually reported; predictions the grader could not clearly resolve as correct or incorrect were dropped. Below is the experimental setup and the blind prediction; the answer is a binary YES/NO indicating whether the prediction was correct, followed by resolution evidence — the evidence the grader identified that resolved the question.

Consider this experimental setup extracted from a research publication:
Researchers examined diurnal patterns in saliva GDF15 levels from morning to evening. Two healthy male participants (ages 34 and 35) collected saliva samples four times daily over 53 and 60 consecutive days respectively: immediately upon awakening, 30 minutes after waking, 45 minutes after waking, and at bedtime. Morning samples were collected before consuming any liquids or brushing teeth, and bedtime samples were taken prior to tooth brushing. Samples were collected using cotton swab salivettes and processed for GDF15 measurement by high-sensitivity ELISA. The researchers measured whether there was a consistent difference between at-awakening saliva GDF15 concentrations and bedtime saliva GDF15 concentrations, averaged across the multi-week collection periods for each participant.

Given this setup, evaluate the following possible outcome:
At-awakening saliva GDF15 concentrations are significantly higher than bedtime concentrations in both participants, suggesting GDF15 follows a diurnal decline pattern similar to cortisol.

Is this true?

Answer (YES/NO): YES